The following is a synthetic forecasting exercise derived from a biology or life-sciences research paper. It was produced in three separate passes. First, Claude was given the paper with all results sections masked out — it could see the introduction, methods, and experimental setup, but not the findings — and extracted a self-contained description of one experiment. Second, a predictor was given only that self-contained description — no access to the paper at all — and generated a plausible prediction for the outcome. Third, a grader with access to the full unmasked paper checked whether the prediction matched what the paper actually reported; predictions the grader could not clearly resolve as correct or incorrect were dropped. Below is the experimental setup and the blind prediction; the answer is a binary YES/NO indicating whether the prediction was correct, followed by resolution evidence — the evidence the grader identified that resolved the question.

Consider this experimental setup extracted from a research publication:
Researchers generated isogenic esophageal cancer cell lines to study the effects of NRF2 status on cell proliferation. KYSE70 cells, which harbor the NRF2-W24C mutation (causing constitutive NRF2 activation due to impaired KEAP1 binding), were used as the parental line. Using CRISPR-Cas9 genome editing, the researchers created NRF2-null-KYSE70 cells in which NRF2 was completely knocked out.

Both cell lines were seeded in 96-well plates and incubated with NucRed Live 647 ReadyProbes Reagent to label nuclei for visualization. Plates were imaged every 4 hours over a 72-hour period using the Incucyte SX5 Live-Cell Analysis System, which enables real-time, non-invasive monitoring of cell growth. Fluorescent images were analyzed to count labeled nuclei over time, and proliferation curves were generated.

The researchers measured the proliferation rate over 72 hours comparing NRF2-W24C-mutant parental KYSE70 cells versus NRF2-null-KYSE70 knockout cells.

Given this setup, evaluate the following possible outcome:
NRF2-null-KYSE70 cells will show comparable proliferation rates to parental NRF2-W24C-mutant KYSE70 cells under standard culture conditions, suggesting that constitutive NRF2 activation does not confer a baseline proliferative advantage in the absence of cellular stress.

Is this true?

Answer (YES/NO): NO